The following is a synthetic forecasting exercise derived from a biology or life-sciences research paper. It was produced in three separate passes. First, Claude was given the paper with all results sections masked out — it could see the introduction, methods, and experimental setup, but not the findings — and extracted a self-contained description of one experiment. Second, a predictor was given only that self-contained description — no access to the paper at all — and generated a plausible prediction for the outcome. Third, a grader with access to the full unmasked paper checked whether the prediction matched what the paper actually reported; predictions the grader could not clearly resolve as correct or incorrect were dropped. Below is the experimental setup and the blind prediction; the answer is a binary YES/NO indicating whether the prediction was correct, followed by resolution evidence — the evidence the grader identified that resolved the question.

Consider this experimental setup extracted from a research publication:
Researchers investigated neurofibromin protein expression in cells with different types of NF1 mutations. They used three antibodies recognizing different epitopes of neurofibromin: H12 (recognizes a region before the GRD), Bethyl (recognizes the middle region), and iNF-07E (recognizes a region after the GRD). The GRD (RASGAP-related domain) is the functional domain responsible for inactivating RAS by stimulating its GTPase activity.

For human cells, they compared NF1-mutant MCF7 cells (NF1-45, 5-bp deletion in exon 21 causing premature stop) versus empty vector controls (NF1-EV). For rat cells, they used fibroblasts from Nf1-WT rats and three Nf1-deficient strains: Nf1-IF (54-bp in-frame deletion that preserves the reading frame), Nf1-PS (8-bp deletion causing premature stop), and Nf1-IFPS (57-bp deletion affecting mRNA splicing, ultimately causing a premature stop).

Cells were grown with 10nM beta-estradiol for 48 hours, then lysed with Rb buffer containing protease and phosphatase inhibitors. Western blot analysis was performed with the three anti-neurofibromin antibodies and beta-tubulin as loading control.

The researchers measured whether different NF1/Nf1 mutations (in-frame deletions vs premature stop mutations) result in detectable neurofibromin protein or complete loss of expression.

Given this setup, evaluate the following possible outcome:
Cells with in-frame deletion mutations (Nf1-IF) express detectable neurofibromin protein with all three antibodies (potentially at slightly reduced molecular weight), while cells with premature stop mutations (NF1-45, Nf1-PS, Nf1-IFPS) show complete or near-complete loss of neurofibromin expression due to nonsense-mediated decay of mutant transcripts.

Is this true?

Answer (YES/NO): NO